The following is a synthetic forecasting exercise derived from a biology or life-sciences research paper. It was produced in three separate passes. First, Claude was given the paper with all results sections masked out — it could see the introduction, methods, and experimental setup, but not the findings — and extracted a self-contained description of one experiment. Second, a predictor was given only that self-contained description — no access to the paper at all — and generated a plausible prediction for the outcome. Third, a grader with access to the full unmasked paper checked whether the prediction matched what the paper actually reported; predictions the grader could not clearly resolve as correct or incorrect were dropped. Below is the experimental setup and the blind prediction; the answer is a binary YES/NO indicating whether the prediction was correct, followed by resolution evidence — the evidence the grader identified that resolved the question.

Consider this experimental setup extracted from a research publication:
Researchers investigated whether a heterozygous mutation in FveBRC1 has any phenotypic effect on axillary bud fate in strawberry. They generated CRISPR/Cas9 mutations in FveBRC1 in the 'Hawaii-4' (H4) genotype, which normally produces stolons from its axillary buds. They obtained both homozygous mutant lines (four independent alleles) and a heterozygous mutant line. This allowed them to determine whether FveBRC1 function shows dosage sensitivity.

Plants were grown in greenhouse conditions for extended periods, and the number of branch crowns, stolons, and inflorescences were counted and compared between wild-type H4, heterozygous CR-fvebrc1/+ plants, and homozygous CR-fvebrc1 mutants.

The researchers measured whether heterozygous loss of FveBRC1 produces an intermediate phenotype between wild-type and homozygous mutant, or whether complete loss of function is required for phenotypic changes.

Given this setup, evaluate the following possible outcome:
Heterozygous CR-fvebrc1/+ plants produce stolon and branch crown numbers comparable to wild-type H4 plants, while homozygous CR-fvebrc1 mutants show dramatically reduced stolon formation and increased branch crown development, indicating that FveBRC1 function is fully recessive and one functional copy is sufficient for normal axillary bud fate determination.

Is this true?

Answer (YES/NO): NO